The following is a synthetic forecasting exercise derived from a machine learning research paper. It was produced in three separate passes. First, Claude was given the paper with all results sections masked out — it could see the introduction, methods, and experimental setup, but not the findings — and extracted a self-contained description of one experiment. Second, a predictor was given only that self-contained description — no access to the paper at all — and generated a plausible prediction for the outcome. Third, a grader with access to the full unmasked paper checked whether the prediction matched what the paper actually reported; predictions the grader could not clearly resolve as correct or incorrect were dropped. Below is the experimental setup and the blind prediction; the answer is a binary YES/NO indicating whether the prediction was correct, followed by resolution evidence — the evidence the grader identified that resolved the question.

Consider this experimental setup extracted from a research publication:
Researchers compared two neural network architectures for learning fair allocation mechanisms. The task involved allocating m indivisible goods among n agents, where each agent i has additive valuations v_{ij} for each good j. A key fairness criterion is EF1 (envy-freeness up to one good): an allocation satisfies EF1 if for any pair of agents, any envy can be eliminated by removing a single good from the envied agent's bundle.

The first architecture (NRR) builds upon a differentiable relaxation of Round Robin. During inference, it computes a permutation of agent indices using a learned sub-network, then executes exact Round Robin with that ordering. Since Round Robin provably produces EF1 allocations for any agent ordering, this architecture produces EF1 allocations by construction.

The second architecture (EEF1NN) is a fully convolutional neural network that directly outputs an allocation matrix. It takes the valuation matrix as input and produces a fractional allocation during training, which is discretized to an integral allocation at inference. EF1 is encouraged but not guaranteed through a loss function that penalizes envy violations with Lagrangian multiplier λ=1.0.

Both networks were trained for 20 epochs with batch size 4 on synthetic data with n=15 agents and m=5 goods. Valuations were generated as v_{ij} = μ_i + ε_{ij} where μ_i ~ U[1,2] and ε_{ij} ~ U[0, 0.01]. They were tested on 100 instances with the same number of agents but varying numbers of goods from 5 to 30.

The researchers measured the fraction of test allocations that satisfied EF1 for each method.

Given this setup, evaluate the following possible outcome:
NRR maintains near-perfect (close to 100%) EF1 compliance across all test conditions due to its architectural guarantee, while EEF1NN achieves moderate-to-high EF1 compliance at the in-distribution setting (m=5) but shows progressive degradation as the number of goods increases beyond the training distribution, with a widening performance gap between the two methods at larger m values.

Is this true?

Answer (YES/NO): NO